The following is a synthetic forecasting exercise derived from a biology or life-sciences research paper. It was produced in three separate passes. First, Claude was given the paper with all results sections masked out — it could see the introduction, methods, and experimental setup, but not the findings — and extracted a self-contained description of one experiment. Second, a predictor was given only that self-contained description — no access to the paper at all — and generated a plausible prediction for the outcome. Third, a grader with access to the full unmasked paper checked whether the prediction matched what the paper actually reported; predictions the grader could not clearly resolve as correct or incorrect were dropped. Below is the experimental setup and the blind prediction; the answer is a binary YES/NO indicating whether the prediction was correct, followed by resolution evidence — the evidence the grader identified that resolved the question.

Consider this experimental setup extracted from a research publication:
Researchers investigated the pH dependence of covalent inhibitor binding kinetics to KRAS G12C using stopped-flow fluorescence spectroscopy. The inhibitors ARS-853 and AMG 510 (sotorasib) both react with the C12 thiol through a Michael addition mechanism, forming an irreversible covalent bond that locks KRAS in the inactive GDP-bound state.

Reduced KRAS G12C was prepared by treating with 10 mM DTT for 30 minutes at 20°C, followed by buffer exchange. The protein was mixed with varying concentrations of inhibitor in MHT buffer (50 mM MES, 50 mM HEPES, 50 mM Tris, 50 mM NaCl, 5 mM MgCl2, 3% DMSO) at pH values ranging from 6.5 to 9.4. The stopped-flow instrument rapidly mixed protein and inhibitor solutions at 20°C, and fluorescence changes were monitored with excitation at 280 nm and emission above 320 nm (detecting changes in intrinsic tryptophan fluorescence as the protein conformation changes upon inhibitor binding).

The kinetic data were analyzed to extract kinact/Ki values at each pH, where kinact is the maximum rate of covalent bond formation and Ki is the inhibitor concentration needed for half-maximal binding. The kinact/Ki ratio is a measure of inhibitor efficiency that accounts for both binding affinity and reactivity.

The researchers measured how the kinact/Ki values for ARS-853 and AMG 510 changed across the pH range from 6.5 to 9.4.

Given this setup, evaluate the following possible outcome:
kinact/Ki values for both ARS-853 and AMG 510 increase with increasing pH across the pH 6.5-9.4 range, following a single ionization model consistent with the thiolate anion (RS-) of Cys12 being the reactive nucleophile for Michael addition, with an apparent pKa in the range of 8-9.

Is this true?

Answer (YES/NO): NO